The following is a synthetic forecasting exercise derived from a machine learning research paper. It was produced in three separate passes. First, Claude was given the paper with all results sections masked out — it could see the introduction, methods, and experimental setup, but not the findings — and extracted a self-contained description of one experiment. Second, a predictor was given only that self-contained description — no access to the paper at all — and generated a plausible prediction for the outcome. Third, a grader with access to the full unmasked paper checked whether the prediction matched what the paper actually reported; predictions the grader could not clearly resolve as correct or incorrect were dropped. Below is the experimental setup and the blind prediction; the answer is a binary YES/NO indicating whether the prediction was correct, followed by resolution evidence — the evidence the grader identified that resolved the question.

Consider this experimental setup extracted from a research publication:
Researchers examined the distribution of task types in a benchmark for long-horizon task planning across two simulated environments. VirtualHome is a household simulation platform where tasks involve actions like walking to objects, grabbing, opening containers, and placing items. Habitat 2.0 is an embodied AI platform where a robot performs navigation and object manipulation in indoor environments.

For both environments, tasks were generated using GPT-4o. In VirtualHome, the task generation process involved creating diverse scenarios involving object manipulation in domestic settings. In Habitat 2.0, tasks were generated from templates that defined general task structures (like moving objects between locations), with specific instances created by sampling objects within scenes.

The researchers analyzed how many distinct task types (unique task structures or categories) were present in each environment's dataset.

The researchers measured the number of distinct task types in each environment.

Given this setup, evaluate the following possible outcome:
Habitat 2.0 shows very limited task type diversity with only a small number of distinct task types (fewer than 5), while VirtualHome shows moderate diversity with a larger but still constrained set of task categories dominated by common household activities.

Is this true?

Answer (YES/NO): NO